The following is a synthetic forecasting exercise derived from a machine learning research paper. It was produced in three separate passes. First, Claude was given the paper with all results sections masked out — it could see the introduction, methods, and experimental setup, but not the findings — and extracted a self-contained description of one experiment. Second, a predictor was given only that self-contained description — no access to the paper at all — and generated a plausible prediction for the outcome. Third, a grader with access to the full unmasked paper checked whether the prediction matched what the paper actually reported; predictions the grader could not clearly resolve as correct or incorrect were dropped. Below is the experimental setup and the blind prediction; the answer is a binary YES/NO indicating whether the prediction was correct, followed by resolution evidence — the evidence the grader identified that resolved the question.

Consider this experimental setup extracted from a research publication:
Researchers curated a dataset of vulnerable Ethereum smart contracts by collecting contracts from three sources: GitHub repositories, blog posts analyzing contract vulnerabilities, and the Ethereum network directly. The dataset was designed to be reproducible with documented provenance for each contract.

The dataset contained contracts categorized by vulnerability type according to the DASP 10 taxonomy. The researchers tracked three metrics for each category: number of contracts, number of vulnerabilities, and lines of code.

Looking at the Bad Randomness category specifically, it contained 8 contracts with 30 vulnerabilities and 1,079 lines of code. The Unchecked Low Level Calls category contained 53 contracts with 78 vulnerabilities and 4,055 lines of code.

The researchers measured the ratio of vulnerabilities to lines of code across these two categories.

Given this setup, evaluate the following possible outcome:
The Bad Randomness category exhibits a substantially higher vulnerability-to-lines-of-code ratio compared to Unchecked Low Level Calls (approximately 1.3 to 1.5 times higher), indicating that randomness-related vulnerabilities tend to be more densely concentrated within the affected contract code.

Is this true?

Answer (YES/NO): YES